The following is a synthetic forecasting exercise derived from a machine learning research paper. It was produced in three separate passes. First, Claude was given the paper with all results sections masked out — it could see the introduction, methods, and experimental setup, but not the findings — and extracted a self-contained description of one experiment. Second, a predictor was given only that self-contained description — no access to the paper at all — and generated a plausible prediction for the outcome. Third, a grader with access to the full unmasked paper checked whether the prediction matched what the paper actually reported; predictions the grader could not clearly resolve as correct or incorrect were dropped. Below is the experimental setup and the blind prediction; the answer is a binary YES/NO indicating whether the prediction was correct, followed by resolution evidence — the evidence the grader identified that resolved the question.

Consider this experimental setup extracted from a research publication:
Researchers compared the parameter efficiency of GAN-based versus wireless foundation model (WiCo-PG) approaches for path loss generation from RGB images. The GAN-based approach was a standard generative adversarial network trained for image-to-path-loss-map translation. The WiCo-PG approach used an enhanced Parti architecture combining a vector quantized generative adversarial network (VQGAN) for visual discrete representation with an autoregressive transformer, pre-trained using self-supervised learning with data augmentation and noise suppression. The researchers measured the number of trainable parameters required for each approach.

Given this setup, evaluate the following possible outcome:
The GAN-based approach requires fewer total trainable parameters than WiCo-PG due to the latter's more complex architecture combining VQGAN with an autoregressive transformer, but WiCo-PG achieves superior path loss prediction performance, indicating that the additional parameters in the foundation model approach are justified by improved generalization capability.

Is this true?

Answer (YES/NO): NO